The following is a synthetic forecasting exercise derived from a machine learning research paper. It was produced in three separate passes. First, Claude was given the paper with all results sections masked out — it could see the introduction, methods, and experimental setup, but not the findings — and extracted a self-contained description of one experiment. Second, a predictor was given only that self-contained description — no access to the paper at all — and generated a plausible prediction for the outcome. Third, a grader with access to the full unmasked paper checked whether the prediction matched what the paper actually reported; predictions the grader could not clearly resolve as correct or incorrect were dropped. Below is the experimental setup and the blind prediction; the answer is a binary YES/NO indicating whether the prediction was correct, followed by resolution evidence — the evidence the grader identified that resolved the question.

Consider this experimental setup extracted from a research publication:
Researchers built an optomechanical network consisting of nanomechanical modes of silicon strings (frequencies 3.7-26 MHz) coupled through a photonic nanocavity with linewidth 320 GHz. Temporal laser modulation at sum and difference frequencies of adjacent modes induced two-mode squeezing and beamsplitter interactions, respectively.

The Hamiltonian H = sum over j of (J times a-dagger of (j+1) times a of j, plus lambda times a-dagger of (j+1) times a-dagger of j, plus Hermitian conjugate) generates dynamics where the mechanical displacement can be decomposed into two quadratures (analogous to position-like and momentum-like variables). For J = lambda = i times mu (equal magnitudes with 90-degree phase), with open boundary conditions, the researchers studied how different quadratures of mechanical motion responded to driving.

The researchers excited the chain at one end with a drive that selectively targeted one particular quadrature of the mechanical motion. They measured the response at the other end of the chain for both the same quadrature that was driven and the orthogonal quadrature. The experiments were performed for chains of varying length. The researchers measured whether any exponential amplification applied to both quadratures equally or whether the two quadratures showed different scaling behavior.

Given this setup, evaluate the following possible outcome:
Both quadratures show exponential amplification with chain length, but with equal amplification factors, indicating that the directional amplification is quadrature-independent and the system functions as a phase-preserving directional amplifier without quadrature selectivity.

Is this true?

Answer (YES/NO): NO